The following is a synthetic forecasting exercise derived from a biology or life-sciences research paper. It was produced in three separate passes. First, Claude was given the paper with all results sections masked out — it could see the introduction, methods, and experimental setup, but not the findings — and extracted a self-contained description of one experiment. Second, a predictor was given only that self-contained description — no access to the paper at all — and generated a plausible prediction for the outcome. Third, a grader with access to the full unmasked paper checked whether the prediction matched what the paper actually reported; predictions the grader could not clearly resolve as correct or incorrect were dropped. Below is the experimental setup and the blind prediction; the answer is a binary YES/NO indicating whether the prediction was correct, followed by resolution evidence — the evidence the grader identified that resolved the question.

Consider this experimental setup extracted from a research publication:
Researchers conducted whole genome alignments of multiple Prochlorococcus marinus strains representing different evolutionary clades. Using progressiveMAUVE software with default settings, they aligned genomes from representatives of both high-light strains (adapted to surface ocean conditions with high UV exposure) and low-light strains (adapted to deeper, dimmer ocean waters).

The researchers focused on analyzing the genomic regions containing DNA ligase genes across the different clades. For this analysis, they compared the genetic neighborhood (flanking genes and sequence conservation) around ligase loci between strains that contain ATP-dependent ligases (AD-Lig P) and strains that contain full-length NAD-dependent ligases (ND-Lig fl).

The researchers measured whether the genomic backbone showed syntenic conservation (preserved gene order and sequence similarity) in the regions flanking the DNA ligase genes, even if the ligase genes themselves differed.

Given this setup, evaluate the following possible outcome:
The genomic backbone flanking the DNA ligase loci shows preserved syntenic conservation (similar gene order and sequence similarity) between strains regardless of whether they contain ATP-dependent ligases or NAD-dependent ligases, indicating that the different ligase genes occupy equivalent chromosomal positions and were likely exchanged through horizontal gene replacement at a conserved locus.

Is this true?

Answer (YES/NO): YES